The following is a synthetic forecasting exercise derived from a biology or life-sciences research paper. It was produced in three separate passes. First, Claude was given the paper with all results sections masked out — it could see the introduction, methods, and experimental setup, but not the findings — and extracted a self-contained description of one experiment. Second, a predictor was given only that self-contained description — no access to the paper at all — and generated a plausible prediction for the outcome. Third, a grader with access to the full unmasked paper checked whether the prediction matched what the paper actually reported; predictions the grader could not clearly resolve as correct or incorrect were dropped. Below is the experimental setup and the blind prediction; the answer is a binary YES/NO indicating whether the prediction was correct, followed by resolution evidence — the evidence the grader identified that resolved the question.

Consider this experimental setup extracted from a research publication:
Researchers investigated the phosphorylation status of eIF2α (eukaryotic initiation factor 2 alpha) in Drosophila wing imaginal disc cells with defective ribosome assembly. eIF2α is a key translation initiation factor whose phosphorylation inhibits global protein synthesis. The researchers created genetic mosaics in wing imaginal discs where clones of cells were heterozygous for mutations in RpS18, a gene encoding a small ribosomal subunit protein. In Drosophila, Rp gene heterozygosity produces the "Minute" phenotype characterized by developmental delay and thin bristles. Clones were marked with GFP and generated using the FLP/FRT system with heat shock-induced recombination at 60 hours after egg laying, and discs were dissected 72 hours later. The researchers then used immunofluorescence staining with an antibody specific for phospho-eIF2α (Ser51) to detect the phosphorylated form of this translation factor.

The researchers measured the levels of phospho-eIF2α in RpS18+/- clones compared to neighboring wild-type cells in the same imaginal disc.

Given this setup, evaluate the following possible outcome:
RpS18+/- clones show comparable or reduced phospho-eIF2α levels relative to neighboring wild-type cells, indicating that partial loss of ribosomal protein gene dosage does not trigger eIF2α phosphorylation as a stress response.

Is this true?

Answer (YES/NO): NO